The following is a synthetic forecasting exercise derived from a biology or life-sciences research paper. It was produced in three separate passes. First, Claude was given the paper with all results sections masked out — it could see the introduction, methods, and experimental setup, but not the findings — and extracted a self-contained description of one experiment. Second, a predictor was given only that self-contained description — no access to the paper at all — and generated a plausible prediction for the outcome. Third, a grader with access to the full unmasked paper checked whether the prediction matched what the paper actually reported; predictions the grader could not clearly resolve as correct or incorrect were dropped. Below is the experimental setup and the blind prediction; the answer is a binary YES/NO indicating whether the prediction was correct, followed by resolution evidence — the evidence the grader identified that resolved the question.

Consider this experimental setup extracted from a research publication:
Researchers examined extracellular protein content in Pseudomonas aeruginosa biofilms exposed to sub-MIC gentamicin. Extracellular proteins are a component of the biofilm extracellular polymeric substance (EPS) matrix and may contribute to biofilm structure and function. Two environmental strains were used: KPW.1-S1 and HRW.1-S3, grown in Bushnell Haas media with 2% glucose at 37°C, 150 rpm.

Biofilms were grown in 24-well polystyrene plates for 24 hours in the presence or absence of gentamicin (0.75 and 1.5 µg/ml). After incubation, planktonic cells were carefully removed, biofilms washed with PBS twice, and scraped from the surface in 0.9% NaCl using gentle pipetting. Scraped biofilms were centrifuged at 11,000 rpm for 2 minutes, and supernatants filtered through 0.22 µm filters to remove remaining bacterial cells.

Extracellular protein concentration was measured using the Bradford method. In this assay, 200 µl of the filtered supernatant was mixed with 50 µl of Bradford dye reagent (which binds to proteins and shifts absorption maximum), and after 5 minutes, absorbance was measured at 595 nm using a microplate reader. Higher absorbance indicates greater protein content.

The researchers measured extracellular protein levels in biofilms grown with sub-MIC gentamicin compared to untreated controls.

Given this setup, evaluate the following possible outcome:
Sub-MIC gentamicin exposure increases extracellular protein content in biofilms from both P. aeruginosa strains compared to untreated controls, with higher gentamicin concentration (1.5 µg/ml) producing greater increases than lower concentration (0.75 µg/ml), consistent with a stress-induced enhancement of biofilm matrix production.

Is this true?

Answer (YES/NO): NO